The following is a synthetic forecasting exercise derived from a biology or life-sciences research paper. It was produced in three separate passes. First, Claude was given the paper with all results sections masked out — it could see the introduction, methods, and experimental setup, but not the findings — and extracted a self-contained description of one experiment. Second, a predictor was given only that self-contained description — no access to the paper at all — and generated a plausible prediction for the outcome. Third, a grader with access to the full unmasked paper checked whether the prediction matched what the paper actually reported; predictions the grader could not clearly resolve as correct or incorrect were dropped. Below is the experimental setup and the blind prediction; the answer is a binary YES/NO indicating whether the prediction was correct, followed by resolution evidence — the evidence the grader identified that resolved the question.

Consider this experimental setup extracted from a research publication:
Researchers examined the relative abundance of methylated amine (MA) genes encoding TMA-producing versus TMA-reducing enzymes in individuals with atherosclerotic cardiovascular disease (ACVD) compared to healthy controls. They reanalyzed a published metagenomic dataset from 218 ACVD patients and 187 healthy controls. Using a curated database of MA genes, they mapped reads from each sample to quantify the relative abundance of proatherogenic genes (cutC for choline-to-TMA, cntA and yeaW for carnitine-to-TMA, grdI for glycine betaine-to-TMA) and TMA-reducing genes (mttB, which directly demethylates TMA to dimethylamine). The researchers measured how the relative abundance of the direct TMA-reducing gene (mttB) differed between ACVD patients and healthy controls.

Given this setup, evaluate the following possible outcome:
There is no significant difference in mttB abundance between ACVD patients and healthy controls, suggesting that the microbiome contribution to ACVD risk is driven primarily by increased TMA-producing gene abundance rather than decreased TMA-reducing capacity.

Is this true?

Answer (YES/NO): NO